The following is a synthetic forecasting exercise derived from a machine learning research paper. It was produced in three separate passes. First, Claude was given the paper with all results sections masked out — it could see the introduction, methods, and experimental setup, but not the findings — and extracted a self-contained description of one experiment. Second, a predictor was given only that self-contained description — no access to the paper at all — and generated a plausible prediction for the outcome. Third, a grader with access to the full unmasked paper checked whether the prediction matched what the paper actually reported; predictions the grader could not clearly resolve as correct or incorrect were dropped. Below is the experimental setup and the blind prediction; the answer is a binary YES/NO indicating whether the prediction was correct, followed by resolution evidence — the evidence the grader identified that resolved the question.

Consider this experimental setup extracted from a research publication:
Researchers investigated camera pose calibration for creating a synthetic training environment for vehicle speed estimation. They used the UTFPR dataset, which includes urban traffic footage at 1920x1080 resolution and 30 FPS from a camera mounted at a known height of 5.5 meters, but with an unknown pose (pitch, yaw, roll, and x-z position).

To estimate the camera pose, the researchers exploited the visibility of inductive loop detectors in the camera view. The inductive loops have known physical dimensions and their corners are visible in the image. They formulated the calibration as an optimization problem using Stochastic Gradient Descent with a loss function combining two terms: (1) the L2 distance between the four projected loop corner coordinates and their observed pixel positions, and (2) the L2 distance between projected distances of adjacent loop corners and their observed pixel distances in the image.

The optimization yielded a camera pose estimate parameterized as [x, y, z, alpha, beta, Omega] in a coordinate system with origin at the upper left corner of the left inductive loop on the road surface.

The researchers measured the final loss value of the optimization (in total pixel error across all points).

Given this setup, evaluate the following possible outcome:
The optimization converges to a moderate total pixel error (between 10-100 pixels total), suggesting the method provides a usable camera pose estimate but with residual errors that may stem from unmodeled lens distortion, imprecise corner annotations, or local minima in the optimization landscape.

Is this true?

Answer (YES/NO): YES